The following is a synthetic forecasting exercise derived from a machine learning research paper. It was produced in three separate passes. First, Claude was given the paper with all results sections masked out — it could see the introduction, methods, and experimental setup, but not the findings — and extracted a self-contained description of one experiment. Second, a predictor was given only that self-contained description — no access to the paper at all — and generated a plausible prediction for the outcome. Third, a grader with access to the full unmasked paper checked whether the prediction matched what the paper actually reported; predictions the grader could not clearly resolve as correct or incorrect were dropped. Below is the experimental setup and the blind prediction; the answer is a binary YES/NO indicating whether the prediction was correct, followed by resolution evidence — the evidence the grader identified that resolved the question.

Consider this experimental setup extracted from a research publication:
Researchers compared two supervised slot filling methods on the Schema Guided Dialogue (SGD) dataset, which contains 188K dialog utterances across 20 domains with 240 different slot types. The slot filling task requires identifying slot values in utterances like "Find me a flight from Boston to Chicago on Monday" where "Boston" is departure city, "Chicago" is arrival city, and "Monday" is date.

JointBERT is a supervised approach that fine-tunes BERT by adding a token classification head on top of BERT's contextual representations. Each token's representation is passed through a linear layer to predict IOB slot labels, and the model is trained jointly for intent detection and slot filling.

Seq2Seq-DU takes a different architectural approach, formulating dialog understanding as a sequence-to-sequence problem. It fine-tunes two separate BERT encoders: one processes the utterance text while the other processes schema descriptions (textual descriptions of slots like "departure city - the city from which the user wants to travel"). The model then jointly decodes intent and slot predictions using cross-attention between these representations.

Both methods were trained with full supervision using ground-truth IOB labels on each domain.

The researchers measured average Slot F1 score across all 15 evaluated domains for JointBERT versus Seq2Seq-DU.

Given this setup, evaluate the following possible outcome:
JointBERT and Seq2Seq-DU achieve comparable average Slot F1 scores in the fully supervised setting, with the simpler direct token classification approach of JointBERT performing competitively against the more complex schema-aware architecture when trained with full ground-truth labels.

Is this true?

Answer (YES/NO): YES